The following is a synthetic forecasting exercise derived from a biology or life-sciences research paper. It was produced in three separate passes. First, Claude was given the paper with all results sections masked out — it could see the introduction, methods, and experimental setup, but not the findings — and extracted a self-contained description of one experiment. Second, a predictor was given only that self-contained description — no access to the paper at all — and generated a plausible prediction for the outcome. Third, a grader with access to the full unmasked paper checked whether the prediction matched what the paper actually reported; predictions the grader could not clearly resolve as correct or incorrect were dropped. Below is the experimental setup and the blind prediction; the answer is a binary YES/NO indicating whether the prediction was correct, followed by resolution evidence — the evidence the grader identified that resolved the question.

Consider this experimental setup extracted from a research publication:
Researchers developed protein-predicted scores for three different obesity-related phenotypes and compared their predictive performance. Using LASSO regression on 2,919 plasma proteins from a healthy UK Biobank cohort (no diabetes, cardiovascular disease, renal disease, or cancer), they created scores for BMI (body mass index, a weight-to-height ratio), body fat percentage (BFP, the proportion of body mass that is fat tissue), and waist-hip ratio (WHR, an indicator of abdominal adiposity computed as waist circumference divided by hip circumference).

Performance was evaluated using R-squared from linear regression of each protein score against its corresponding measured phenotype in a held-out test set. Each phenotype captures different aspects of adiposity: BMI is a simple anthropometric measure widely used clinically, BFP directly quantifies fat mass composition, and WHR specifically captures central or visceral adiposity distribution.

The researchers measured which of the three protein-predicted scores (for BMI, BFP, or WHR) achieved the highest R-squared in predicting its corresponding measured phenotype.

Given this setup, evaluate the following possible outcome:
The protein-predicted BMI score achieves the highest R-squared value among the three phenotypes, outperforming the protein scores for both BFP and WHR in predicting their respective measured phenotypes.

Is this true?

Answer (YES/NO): NO